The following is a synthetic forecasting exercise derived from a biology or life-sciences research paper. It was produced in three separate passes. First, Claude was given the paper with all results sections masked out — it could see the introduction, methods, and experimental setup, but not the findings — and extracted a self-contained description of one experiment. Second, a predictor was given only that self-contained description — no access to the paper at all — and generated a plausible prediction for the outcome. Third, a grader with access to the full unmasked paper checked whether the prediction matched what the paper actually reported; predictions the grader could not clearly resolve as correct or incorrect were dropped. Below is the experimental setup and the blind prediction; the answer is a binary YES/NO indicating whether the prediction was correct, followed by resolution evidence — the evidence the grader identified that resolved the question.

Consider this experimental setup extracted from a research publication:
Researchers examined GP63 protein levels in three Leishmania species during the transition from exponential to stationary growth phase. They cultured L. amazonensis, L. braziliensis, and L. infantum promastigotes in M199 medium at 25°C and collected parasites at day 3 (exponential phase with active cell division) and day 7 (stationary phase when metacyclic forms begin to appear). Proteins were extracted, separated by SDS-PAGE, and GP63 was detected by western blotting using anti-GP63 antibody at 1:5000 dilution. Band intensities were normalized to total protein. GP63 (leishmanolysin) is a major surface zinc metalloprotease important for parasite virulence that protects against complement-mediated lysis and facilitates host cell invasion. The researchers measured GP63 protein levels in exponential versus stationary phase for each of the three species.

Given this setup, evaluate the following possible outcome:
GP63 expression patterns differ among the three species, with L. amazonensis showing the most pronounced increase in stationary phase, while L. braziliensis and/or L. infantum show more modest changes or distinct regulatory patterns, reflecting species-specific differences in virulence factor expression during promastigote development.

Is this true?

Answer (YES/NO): NO